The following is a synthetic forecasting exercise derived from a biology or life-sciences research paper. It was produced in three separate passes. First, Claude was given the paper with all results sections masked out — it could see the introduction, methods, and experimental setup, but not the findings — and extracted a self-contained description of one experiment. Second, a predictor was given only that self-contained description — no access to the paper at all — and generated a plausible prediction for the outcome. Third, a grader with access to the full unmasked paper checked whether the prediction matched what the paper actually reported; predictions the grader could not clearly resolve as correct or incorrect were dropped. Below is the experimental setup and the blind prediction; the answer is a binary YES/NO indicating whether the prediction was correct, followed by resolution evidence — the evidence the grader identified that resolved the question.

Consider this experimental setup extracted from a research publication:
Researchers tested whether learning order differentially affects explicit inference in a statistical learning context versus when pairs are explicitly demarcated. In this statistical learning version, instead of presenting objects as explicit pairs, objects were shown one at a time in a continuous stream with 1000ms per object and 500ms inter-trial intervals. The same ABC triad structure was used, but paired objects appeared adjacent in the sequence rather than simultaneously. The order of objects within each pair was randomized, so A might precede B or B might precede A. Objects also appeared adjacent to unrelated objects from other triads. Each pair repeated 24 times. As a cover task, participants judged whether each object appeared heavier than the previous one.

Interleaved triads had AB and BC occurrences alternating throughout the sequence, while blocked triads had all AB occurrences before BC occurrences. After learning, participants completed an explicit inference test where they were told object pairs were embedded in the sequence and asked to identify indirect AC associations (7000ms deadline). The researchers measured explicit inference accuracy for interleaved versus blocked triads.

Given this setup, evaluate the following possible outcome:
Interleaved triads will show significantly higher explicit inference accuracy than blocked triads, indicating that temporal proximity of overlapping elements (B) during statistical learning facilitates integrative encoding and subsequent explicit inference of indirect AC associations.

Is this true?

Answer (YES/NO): YES